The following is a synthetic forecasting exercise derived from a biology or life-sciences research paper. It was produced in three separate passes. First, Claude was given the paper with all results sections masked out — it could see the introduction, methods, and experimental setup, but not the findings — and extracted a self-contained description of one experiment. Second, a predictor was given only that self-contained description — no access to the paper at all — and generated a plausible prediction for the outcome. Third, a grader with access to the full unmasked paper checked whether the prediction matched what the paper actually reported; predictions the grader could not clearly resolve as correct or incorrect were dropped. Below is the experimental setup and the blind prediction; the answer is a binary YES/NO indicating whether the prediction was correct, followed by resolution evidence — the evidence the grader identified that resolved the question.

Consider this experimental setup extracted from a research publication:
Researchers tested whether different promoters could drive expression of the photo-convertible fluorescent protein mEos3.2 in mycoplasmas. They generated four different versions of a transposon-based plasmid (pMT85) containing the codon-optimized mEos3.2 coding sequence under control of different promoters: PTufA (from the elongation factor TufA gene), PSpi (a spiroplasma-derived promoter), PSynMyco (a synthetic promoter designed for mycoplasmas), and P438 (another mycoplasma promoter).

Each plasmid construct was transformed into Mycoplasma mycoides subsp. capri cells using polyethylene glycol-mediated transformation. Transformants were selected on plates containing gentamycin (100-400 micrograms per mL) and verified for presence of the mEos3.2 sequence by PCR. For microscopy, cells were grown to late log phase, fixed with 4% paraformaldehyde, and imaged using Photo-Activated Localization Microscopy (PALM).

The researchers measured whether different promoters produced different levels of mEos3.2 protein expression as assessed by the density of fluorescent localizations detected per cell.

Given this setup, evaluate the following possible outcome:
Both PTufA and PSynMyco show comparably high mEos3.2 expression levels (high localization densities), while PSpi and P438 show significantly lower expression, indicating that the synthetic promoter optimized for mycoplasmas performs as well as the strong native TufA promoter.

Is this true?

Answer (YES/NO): NO